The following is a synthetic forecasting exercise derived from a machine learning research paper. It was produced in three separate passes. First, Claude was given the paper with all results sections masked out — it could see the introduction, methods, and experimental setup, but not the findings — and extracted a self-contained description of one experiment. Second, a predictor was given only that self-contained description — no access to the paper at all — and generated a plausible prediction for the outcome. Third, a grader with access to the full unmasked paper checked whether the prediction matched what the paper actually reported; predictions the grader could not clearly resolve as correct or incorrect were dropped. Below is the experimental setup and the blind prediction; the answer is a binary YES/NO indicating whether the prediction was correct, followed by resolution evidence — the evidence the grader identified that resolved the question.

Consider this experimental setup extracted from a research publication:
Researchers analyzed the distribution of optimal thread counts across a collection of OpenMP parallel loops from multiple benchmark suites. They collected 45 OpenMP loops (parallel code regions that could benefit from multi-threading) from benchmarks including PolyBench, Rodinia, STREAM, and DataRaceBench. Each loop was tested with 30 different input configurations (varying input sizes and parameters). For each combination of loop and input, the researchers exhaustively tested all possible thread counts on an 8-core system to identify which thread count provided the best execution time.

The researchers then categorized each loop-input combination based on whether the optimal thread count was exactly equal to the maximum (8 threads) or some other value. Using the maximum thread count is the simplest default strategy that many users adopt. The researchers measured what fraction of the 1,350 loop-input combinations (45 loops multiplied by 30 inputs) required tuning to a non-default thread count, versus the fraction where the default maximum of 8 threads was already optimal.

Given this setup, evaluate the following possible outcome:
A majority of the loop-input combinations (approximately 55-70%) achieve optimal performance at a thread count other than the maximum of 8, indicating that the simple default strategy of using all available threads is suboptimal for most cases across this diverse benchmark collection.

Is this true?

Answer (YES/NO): YES